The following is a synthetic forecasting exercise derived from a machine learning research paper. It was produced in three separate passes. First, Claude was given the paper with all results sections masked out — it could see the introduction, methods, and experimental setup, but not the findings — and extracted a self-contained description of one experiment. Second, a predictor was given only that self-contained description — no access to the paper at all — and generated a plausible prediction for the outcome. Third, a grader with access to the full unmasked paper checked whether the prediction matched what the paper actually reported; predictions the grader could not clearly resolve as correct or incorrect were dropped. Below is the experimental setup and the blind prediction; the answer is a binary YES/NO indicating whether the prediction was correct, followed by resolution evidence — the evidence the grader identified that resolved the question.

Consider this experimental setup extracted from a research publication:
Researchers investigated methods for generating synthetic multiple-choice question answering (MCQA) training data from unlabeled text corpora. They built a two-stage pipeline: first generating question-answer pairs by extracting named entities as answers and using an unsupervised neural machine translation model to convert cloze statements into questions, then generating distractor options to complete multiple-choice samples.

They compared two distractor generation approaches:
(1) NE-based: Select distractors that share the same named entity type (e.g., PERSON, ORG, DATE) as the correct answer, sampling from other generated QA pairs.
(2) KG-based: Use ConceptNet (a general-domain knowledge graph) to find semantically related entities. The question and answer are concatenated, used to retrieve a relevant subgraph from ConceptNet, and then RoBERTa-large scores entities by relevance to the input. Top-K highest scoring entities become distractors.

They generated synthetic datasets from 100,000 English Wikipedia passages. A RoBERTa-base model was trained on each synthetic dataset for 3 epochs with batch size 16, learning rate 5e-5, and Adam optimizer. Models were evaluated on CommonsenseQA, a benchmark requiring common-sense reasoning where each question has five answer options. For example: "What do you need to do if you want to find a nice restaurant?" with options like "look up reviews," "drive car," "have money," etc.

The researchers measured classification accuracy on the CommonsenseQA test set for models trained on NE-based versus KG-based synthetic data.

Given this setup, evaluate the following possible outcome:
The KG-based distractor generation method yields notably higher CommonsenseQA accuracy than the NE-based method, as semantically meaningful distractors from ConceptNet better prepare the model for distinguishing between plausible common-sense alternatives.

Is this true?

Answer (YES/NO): NO